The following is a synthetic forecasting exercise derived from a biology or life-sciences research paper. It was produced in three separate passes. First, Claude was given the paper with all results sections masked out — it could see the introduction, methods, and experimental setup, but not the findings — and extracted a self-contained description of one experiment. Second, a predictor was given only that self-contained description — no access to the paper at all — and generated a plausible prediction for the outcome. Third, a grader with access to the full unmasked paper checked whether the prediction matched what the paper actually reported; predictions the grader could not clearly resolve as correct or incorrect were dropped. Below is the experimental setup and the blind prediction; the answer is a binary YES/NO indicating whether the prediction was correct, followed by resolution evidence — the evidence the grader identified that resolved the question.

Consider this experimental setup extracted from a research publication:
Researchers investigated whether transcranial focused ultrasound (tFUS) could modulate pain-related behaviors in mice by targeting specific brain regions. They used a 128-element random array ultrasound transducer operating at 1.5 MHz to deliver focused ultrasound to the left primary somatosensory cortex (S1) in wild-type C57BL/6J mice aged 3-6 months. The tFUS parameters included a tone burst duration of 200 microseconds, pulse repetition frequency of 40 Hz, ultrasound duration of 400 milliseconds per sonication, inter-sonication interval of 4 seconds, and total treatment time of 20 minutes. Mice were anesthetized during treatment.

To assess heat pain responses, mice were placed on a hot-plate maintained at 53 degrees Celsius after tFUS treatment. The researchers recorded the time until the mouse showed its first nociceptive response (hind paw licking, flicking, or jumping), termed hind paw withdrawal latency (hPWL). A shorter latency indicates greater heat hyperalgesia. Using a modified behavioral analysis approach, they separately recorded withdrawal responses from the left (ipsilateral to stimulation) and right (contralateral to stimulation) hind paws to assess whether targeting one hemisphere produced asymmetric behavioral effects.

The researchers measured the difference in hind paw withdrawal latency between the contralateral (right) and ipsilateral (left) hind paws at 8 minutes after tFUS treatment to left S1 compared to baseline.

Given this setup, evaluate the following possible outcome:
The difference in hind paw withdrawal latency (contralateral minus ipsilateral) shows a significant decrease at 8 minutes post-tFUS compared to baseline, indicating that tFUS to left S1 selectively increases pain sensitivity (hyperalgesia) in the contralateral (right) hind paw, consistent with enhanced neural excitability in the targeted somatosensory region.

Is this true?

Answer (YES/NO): NO